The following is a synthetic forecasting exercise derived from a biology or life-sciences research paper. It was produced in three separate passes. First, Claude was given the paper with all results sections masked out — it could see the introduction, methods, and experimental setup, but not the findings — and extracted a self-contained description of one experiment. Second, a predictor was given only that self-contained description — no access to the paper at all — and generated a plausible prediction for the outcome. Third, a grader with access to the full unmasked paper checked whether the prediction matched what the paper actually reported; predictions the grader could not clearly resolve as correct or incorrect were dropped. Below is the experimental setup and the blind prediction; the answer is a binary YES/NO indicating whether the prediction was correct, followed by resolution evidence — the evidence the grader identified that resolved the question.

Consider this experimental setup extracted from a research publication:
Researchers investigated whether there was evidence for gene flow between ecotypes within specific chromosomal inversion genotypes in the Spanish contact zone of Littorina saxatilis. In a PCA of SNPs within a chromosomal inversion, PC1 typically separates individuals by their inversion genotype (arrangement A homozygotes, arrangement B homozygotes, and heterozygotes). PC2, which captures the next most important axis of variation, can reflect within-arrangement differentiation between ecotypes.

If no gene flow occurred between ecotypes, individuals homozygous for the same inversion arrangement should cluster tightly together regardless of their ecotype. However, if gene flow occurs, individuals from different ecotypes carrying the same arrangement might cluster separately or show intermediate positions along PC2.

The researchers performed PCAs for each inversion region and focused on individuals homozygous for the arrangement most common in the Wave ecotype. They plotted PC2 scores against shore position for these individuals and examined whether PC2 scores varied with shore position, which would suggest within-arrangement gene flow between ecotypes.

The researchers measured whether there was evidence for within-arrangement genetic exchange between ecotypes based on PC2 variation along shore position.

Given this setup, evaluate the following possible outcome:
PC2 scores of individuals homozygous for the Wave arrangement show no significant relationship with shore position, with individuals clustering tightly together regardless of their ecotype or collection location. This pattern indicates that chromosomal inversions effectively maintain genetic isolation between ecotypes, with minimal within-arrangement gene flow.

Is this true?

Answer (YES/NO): NO